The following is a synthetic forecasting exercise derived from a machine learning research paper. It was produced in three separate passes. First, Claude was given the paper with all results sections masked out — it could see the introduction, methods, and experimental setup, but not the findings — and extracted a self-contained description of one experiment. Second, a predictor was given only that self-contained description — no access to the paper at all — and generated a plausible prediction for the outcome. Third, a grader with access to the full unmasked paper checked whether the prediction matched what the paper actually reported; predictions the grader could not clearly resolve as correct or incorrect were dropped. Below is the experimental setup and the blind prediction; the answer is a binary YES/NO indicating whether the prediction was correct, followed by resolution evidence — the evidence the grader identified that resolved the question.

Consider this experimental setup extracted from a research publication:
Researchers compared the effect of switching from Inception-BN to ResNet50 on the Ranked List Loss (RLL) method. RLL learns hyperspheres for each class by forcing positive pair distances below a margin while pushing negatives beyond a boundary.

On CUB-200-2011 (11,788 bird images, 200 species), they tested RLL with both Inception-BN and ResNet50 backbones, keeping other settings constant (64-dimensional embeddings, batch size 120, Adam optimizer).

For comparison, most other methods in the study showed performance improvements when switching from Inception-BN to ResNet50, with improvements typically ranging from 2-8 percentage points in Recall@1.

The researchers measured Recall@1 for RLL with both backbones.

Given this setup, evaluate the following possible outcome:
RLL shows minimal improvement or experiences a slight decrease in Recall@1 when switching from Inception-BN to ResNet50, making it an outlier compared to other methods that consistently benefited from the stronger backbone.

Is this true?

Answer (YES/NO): NO